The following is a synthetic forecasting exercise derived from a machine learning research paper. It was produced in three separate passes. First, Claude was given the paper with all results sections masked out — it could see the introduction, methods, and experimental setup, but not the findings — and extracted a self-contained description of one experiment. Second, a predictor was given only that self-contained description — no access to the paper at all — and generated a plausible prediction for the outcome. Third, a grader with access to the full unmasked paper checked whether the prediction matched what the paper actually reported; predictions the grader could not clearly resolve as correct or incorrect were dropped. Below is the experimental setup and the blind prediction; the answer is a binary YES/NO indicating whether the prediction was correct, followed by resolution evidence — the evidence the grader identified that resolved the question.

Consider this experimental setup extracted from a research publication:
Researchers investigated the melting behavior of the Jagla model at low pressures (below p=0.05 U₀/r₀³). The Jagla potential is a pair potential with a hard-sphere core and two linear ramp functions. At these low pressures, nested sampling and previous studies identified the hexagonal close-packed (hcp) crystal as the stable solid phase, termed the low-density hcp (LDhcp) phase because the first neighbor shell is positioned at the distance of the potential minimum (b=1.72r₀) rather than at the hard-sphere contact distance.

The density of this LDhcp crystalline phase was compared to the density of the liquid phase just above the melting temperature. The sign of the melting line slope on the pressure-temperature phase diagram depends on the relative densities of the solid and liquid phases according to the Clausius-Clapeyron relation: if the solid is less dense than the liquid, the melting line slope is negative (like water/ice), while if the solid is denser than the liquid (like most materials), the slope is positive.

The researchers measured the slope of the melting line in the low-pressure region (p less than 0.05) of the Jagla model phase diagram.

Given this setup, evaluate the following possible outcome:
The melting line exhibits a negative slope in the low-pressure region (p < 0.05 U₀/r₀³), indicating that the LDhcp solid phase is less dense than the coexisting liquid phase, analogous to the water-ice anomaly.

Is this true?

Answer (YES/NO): YES